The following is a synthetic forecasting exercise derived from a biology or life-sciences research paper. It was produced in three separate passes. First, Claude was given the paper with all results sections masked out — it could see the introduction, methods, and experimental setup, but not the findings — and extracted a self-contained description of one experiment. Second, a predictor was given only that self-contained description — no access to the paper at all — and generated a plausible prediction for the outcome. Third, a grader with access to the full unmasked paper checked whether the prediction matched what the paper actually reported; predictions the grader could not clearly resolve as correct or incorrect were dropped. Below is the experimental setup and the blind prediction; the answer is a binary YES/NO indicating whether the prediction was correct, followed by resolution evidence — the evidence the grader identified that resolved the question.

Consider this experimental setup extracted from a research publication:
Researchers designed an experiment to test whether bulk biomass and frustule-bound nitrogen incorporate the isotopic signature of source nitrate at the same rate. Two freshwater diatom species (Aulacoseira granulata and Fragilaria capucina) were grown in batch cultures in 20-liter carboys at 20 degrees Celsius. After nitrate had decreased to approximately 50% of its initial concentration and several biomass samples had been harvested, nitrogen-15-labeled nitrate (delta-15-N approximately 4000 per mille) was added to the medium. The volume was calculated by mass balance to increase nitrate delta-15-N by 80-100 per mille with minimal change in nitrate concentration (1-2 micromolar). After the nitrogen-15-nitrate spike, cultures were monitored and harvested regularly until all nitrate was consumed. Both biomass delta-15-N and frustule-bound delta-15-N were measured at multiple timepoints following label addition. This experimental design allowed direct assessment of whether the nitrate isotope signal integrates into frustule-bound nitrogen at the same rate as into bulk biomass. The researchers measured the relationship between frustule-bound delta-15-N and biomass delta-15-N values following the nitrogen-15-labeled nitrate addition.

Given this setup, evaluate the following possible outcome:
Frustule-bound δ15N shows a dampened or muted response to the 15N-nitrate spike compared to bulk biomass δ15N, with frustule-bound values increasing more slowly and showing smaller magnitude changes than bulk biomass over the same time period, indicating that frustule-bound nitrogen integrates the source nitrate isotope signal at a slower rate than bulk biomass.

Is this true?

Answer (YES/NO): YES